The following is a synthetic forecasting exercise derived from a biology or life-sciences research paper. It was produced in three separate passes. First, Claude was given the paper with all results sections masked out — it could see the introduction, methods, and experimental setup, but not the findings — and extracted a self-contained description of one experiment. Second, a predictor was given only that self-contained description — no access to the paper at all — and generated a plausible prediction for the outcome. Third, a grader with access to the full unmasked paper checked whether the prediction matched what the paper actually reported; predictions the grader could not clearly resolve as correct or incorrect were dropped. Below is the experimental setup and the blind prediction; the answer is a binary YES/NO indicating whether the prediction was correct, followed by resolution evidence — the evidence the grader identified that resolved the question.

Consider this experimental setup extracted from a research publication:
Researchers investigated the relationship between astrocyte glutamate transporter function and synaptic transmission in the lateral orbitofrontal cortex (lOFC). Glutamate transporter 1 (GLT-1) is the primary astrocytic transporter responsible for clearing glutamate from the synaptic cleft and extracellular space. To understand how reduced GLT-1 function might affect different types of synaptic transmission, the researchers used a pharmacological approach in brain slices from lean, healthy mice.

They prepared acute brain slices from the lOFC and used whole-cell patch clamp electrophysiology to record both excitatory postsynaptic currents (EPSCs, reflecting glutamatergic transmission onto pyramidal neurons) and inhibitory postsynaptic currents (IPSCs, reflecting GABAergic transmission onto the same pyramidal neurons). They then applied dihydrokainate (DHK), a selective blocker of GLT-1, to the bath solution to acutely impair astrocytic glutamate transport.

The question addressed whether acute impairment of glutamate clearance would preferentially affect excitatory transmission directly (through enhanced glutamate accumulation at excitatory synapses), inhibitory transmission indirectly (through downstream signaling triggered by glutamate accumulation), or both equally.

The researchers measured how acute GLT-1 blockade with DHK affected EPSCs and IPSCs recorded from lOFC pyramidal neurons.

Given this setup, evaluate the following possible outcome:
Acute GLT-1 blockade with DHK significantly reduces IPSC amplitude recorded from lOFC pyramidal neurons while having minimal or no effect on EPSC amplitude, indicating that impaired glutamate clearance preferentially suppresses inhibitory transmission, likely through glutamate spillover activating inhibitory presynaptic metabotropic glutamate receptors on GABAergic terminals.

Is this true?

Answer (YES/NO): NO